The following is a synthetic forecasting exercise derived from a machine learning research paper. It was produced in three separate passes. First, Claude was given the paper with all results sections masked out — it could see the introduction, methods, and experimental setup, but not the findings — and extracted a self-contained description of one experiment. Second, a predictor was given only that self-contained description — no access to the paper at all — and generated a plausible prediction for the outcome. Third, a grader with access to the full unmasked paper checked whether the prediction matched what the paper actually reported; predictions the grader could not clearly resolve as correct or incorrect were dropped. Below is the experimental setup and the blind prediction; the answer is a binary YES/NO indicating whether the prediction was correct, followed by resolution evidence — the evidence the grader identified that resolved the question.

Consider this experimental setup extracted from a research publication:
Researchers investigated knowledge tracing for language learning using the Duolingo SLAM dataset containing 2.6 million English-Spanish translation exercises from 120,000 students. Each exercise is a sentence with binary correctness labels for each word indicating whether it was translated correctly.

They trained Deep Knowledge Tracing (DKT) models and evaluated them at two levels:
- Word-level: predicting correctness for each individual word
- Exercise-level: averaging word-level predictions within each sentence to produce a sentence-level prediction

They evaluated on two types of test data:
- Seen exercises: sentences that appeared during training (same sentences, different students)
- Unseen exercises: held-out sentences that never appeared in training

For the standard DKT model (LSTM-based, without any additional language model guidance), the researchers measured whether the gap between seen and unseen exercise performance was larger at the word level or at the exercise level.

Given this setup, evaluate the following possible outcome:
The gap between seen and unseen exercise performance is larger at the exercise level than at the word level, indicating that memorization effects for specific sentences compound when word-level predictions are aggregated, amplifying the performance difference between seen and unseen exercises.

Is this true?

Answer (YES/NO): NO